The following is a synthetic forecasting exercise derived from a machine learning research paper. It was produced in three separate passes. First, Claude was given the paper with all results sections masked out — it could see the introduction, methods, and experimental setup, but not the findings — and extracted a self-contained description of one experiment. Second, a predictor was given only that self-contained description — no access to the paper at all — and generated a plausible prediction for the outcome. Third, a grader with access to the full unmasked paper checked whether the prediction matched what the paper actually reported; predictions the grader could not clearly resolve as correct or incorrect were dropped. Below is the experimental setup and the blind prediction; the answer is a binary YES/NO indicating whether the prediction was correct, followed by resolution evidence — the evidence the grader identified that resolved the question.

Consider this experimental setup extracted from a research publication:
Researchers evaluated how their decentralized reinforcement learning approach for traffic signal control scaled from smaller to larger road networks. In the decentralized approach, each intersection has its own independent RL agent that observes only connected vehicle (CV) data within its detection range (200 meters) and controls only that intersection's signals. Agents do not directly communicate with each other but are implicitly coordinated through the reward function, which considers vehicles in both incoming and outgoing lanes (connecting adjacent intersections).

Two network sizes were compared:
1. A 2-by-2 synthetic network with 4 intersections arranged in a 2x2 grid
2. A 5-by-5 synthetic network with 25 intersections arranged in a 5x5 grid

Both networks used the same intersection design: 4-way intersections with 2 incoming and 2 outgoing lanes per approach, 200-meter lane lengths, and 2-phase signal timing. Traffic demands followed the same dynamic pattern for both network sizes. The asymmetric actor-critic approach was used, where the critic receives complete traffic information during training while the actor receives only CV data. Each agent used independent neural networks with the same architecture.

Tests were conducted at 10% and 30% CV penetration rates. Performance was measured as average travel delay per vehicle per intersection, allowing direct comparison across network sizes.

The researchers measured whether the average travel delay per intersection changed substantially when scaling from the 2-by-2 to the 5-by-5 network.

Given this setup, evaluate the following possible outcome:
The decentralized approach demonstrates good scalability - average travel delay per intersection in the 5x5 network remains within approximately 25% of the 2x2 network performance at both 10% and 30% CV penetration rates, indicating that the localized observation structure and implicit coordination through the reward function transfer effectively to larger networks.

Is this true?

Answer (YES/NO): NO